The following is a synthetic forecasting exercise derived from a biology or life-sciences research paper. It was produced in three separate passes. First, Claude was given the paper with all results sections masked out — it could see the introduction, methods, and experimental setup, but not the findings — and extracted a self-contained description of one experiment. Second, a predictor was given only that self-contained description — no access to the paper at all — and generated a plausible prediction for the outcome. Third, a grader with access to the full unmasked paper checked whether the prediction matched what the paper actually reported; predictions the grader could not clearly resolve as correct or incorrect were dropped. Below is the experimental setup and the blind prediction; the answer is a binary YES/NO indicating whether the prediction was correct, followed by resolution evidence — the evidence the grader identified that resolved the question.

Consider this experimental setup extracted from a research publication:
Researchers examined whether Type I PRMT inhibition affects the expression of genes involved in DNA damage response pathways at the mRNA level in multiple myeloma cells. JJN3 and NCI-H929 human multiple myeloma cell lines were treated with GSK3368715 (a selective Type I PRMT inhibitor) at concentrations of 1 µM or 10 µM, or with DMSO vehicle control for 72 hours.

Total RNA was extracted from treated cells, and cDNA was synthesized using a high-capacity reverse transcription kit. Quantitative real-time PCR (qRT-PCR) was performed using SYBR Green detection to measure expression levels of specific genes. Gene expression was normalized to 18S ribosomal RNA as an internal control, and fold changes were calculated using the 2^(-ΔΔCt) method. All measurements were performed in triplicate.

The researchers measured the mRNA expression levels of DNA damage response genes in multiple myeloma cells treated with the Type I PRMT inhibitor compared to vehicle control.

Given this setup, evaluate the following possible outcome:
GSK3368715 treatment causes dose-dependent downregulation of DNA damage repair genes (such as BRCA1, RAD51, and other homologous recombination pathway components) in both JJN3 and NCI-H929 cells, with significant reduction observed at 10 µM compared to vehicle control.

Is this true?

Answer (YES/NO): YES